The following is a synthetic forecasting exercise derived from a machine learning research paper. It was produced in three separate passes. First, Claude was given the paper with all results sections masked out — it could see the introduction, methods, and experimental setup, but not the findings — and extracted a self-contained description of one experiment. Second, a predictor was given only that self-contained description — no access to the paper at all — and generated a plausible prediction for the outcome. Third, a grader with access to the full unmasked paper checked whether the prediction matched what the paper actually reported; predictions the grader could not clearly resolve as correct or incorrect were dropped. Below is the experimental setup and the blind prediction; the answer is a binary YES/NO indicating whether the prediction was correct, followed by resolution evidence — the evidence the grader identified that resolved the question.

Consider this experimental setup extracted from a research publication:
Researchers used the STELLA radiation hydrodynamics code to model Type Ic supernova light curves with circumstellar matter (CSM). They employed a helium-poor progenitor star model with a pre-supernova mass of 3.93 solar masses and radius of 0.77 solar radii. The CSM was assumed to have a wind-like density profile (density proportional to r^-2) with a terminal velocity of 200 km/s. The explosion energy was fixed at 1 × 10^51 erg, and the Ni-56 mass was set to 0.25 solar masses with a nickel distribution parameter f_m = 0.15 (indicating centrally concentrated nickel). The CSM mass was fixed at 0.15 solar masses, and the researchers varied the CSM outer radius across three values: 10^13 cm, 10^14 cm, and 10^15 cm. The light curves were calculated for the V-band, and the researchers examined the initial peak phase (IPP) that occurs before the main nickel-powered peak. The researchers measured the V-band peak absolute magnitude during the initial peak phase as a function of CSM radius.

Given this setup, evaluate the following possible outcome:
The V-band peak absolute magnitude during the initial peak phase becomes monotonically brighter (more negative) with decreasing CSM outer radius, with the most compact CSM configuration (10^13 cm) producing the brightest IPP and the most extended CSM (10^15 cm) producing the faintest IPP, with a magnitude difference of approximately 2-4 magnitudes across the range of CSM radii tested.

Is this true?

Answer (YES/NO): NO